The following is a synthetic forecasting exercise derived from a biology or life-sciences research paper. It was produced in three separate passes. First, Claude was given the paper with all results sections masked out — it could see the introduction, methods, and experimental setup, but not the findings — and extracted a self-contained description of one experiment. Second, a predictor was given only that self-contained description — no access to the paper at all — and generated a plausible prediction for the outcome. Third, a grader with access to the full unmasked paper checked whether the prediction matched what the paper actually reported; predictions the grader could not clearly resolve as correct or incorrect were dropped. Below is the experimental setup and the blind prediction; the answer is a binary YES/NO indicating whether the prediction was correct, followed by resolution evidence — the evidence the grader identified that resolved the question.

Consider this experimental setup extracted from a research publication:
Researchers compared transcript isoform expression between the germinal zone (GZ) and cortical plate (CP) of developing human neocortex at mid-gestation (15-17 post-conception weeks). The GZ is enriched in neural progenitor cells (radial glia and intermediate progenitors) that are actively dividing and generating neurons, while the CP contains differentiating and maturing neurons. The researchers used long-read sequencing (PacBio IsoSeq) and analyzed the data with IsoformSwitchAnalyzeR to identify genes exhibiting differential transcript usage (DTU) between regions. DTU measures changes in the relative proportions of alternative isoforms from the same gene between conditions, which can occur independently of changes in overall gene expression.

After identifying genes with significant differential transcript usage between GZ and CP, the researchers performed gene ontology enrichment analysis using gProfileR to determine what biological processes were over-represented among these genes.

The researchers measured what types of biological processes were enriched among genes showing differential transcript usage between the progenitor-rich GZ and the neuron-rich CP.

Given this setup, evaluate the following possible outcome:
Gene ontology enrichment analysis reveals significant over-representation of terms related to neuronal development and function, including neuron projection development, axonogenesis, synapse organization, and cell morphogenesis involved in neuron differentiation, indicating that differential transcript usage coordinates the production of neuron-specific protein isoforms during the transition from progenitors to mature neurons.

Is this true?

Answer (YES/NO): YES